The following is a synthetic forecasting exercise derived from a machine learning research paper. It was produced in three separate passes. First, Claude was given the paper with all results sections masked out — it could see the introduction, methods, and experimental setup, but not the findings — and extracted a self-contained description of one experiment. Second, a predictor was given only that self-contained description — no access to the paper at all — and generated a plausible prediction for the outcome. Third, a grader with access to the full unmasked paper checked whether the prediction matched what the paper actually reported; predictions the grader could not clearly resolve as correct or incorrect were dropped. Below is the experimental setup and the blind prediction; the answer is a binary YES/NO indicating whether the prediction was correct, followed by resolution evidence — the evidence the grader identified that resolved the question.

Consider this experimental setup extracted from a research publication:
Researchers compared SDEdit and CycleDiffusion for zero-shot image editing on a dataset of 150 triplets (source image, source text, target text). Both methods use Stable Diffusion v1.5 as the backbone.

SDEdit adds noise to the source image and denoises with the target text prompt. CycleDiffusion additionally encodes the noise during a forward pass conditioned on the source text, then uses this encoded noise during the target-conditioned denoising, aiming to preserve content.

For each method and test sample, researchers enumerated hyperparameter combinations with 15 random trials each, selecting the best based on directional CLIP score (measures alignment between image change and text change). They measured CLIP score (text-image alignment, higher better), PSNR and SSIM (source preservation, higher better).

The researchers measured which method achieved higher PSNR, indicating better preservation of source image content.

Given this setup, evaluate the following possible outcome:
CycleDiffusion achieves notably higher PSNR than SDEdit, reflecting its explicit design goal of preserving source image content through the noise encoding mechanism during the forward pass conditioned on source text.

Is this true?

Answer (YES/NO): YES